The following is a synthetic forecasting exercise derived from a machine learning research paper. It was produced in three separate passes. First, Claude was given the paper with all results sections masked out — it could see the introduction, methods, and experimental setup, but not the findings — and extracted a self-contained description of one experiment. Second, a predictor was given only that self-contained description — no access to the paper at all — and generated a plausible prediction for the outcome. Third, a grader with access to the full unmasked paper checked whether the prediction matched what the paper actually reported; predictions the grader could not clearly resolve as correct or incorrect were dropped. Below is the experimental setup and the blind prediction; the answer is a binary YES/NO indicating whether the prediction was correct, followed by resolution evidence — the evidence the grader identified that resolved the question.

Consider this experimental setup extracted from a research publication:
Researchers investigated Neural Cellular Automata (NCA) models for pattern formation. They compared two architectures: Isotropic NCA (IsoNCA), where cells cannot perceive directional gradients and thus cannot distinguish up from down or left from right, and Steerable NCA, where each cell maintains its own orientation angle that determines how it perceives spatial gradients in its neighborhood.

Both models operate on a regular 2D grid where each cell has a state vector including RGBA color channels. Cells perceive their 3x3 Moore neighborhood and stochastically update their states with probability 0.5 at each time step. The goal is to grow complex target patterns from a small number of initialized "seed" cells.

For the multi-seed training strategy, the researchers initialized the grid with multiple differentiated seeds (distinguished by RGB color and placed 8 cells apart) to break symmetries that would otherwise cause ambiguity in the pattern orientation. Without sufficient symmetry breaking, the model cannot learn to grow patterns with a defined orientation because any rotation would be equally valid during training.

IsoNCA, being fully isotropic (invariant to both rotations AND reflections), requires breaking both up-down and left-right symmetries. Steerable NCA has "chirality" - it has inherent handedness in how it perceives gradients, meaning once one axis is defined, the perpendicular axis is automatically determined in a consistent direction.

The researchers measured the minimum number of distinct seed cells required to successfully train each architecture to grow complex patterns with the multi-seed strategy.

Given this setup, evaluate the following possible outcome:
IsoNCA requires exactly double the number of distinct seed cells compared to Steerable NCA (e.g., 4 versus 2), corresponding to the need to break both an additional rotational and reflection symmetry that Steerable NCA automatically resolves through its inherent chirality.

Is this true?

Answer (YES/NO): NO